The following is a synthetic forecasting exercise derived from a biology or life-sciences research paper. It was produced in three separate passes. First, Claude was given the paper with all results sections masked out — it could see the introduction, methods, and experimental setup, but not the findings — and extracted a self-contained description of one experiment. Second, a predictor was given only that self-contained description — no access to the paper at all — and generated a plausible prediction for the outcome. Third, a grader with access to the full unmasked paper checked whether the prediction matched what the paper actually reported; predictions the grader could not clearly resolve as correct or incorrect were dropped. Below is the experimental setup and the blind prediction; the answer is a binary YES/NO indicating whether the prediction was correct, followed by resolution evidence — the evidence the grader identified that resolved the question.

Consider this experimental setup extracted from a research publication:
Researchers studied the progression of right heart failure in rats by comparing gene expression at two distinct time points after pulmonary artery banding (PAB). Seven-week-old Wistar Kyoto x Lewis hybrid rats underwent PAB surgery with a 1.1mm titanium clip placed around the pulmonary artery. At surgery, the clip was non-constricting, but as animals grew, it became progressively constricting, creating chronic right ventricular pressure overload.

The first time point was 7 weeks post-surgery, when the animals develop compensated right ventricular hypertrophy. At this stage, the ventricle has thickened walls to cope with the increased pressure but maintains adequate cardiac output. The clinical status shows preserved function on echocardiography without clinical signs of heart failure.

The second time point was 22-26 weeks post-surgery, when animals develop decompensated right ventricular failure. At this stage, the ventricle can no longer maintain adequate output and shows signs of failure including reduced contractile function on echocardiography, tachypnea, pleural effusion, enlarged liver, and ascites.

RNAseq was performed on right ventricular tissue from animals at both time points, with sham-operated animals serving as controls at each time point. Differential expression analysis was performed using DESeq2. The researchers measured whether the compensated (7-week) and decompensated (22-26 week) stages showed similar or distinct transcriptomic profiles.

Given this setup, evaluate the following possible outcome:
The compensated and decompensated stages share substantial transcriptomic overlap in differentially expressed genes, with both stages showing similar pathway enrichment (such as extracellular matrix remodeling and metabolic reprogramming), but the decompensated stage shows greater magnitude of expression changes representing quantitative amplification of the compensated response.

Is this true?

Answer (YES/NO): NO